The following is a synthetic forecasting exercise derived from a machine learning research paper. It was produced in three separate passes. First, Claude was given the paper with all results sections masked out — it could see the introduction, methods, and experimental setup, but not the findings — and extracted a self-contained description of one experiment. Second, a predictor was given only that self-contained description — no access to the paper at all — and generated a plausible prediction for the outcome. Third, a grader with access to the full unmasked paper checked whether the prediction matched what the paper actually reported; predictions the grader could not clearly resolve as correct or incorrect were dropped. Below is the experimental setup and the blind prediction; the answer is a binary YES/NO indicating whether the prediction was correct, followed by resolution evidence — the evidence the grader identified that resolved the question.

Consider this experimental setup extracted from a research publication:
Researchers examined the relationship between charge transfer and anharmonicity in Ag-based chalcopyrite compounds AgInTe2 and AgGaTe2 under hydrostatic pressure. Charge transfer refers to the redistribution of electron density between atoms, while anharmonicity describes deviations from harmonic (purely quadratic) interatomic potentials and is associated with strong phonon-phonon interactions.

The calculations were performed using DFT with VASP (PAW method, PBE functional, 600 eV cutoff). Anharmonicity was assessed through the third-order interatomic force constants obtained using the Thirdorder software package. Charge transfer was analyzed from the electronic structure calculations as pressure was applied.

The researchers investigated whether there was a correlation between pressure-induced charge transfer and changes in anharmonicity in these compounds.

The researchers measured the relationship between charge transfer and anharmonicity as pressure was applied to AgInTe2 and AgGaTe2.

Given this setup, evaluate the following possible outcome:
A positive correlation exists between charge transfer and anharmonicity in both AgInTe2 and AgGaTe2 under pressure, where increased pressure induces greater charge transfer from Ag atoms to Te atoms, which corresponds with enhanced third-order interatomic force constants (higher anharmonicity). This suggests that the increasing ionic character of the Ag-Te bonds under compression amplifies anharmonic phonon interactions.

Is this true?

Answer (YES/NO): YES